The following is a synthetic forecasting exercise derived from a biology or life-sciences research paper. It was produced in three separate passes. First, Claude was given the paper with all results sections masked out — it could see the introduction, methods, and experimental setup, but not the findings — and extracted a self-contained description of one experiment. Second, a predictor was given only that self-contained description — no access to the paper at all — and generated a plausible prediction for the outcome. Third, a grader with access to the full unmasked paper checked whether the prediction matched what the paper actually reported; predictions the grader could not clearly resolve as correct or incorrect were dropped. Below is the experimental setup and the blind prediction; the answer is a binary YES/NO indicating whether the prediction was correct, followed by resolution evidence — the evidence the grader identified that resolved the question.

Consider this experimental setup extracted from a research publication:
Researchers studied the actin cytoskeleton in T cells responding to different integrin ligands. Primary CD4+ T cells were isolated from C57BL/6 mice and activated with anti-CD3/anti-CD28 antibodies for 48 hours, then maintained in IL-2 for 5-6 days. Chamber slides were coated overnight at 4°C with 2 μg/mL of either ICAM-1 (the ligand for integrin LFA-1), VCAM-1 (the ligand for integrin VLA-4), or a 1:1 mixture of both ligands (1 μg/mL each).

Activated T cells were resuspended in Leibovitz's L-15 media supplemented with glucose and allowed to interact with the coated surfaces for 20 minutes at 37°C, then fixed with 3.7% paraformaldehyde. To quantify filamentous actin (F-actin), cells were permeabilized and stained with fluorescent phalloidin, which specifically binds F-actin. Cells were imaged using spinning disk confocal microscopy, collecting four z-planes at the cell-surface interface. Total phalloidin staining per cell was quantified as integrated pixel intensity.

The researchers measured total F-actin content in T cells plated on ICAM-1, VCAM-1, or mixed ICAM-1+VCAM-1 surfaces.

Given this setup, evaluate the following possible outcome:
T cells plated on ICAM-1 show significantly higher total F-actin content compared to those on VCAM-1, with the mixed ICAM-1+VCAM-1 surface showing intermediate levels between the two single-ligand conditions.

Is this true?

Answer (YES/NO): NO